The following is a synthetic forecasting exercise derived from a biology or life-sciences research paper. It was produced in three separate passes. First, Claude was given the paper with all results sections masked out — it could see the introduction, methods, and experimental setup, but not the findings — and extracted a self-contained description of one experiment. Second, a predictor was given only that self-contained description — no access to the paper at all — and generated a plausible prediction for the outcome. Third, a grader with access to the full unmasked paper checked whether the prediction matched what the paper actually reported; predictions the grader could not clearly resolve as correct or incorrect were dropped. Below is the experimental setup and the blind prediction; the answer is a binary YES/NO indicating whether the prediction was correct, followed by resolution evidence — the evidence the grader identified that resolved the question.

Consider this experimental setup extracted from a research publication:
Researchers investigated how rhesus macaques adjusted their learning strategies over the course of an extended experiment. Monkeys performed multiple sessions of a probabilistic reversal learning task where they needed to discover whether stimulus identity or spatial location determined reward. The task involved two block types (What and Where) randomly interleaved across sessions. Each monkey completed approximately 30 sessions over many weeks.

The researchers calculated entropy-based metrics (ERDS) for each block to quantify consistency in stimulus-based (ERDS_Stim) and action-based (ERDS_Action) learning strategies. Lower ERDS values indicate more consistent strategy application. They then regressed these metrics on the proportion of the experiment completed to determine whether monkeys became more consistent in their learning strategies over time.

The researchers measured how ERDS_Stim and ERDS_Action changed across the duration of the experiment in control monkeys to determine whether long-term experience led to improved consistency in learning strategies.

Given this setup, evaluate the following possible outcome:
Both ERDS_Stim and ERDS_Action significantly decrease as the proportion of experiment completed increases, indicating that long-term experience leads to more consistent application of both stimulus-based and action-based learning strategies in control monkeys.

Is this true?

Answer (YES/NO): NO